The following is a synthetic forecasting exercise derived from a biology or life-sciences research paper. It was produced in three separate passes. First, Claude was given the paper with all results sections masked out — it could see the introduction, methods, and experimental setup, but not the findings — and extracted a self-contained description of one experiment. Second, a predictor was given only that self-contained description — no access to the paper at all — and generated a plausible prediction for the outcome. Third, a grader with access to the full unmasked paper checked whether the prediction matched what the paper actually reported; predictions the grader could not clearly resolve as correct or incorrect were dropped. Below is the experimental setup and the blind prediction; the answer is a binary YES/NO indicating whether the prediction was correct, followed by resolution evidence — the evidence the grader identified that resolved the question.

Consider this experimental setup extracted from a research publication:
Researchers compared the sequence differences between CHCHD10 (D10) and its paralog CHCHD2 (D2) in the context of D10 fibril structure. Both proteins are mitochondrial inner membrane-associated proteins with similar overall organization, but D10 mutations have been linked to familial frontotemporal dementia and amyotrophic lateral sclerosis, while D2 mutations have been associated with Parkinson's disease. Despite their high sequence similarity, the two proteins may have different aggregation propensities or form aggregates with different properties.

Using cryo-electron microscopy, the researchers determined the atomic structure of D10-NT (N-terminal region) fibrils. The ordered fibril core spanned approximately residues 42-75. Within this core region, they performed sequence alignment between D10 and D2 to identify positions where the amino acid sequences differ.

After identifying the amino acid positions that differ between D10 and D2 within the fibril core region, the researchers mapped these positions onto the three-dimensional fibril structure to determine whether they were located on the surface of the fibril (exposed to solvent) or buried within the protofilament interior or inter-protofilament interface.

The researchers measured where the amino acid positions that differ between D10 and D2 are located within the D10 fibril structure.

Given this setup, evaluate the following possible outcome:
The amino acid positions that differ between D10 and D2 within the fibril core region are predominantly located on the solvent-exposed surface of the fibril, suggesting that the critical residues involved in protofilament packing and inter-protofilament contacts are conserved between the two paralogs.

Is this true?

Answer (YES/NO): YES